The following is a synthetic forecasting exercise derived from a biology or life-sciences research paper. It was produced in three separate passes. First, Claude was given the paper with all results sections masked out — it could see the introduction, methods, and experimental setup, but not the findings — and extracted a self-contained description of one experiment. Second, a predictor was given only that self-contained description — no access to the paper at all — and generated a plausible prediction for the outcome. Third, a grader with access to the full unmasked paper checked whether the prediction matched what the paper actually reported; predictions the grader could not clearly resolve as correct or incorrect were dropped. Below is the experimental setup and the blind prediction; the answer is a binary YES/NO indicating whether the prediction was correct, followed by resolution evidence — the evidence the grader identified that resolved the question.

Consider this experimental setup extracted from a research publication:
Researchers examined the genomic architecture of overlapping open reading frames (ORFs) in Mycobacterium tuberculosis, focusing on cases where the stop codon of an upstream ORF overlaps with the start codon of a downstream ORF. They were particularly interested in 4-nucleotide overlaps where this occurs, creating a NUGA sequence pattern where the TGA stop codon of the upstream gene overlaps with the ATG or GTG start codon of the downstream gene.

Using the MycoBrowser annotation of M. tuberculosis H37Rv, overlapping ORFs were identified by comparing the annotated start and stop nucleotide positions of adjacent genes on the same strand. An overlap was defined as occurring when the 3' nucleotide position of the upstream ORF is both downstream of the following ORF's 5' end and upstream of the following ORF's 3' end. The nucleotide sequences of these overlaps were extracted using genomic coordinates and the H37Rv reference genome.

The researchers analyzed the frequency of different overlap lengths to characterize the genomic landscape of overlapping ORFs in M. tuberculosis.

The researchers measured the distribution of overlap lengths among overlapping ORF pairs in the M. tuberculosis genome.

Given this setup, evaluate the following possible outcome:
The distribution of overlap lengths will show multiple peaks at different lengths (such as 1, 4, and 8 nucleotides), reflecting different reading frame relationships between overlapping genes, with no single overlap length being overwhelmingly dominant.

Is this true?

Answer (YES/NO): NO